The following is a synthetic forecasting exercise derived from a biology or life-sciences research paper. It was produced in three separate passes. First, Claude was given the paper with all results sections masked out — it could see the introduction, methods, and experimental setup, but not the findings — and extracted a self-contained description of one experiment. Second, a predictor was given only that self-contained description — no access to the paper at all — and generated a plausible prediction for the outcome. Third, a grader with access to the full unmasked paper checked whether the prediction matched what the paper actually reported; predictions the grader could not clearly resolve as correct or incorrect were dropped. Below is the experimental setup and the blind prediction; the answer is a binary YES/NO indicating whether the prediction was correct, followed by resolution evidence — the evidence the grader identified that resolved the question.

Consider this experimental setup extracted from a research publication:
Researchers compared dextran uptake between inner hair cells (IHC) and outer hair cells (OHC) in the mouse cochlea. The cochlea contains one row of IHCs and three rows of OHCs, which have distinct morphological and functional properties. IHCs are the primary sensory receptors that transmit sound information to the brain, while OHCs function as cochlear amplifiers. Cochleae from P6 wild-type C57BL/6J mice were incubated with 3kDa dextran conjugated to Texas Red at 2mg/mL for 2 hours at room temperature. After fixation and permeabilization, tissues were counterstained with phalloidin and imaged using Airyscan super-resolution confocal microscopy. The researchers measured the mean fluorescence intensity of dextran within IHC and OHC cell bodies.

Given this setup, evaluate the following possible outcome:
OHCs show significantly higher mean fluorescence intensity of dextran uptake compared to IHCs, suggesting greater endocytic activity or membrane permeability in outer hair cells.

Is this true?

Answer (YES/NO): NO